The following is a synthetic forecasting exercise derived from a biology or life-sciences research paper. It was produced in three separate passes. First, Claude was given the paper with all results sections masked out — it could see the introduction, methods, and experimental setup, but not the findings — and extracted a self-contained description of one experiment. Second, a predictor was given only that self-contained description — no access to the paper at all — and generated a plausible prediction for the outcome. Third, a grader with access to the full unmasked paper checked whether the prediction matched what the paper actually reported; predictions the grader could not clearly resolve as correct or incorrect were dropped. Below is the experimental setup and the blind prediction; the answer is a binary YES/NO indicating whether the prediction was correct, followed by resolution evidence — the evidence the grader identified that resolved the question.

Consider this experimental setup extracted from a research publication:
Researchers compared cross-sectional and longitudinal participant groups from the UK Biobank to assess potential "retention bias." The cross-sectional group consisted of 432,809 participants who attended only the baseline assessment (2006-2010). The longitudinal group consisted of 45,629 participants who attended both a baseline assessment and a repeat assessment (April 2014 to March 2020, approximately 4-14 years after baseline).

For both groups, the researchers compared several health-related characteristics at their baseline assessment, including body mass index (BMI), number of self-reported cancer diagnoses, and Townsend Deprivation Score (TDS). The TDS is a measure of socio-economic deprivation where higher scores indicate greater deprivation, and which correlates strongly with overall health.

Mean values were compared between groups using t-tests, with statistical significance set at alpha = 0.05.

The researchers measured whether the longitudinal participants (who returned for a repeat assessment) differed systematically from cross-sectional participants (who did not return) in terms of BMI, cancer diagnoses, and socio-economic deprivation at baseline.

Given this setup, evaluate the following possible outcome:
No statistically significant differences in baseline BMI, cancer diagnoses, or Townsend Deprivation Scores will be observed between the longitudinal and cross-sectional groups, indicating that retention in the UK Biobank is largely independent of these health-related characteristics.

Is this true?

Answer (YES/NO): NO